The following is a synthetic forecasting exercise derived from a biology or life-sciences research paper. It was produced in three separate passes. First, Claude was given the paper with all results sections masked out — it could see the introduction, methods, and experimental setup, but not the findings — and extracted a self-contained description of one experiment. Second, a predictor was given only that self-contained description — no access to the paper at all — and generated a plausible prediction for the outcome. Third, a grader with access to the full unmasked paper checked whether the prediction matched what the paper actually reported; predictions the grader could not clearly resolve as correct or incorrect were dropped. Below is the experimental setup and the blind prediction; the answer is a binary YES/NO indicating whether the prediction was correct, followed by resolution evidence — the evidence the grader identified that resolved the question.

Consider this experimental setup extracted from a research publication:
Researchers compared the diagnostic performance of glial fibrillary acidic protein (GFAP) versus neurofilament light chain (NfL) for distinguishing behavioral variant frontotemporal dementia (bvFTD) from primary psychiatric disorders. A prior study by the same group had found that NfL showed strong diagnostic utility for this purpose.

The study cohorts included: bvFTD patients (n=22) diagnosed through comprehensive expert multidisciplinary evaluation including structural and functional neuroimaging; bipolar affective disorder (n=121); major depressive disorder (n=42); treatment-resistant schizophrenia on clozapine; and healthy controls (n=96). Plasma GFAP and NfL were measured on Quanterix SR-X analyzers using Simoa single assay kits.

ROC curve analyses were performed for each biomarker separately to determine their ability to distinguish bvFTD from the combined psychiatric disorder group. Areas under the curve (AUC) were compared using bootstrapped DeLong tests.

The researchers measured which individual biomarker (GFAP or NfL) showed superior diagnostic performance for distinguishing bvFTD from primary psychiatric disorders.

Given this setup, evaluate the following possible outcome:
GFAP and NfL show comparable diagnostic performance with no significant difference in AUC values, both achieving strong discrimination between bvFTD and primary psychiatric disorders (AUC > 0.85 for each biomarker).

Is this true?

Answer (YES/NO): NO